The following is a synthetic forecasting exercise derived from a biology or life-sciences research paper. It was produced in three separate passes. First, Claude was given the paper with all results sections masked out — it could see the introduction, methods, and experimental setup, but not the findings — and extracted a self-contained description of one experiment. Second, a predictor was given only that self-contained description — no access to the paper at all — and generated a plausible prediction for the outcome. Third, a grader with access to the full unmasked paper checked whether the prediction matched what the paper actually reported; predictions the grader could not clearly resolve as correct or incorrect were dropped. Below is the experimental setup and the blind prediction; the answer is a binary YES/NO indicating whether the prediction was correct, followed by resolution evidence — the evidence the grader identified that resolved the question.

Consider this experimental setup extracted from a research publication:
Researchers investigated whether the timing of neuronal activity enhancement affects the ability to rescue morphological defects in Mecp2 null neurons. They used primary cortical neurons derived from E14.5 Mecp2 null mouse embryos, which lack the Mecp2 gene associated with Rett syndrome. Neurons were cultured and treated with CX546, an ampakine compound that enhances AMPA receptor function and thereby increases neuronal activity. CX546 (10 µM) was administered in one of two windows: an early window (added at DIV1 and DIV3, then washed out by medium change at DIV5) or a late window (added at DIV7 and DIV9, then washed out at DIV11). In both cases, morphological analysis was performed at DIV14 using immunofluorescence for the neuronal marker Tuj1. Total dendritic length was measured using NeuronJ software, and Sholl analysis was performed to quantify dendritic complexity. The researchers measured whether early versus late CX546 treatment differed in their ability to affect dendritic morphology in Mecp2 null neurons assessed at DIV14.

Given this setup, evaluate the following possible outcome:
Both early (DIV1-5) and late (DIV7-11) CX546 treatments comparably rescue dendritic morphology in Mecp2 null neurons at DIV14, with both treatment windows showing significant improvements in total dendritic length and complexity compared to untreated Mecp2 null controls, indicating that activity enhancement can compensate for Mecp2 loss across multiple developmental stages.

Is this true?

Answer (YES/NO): NO